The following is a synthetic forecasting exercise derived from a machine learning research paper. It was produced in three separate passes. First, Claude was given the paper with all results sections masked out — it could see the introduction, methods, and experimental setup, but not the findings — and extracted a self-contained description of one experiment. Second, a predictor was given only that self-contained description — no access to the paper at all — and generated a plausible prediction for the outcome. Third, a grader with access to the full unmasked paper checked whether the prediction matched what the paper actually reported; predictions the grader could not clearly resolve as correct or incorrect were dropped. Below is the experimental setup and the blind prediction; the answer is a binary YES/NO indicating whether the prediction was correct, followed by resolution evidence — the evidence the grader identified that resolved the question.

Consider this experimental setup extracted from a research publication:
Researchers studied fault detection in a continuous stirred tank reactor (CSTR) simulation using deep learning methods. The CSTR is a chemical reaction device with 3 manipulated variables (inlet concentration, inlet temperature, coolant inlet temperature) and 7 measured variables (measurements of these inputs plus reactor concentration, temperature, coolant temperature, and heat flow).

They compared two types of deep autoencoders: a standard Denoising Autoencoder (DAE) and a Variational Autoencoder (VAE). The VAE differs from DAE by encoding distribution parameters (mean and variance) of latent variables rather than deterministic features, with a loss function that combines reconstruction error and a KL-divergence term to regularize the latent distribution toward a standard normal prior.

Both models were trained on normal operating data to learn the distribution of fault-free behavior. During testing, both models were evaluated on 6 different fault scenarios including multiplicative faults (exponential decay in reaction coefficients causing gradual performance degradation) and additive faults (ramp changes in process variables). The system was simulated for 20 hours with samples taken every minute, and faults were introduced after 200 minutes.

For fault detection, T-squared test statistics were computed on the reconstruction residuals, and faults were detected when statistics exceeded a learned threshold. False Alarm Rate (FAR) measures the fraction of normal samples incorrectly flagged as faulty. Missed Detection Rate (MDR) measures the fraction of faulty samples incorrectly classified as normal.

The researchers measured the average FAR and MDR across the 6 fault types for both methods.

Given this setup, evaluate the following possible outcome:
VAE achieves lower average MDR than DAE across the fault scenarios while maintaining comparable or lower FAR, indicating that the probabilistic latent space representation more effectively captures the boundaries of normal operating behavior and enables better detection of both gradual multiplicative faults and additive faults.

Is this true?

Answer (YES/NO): NO